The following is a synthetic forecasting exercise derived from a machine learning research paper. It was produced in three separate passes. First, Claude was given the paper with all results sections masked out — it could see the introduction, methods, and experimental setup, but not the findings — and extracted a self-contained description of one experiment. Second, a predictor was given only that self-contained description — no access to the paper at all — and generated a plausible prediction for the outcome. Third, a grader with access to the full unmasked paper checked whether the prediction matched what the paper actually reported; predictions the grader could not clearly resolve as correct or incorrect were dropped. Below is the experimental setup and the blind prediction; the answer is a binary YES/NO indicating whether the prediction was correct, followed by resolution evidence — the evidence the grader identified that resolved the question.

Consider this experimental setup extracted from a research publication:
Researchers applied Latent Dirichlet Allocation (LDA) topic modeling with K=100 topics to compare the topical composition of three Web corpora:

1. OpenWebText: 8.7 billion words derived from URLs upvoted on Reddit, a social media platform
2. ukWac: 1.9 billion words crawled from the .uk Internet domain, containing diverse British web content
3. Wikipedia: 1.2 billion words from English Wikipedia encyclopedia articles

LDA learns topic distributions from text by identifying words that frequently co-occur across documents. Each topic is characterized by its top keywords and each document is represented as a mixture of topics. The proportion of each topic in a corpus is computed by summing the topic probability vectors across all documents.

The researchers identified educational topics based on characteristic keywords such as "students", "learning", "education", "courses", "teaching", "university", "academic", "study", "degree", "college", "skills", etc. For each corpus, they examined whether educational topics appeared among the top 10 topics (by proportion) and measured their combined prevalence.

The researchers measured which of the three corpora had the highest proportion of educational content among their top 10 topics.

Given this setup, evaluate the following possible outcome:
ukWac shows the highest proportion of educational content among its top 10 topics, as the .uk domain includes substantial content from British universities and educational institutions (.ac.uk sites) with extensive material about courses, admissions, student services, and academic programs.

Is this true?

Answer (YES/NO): YES